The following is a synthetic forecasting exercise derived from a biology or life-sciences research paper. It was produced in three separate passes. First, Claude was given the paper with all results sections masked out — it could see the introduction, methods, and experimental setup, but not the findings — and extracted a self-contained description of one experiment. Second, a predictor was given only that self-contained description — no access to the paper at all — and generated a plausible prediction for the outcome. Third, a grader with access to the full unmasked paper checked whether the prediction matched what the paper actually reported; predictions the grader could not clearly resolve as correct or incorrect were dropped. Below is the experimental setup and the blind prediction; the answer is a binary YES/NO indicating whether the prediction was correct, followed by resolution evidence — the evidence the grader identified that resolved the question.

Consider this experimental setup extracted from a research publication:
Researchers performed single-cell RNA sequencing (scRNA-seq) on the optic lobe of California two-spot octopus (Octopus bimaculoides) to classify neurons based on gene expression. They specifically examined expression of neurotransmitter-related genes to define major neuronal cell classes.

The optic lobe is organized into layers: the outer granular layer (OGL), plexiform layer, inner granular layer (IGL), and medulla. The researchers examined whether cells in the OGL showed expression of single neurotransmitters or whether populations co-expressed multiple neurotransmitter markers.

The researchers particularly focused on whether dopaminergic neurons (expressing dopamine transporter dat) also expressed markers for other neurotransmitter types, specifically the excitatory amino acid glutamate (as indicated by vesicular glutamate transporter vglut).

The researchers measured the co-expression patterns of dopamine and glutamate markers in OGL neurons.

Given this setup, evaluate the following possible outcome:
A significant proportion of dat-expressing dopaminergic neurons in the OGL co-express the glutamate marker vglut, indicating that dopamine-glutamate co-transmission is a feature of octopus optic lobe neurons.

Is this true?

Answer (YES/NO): YES